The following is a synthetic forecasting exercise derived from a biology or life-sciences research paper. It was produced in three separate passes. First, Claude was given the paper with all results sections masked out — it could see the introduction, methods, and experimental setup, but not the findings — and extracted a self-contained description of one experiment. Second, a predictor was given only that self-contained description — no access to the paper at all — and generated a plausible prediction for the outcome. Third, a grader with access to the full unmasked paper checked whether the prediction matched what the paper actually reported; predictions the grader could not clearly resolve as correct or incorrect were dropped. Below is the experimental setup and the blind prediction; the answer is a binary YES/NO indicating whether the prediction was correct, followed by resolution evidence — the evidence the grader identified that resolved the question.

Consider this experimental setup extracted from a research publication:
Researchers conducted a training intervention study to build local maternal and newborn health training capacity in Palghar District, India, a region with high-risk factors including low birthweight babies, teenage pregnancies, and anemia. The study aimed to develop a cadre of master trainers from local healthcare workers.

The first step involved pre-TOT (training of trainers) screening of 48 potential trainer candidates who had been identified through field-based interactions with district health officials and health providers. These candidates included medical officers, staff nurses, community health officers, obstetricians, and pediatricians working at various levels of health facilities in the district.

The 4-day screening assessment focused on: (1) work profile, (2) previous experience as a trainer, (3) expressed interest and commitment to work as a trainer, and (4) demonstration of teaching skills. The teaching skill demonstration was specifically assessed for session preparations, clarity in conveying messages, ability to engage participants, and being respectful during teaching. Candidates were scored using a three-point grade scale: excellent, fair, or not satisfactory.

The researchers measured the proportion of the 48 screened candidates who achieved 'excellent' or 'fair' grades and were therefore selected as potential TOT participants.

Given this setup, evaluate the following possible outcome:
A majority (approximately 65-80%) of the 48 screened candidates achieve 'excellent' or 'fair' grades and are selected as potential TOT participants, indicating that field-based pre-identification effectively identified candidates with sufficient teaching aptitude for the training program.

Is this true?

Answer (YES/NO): YES